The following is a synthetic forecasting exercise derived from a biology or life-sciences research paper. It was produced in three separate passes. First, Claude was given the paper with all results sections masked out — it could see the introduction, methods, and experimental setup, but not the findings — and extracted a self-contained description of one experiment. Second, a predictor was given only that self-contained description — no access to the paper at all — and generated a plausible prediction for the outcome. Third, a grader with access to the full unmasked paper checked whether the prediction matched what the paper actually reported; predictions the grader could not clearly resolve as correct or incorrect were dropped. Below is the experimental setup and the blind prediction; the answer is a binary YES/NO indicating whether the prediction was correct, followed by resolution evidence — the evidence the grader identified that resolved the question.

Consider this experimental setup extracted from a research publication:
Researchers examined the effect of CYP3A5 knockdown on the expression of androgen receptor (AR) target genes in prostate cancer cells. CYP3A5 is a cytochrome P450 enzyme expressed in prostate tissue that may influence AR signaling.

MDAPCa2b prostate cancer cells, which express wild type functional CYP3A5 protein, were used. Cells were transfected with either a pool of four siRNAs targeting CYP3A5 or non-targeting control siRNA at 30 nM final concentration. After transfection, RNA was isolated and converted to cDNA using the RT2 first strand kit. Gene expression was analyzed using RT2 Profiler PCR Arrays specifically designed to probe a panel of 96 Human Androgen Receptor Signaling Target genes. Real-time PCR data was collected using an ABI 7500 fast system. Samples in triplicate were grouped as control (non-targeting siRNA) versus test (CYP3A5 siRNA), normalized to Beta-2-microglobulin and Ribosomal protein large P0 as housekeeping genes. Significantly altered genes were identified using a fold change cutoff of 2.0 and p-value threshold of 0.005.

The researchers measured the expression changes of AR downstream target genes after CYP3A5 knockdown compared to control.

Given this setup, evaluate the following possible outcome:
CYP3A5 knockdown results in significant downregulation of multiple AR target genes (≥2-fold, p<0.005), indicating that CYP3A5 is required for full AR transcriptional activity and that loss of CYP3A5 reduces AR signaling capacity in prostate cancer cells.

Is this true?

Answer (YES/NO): YES